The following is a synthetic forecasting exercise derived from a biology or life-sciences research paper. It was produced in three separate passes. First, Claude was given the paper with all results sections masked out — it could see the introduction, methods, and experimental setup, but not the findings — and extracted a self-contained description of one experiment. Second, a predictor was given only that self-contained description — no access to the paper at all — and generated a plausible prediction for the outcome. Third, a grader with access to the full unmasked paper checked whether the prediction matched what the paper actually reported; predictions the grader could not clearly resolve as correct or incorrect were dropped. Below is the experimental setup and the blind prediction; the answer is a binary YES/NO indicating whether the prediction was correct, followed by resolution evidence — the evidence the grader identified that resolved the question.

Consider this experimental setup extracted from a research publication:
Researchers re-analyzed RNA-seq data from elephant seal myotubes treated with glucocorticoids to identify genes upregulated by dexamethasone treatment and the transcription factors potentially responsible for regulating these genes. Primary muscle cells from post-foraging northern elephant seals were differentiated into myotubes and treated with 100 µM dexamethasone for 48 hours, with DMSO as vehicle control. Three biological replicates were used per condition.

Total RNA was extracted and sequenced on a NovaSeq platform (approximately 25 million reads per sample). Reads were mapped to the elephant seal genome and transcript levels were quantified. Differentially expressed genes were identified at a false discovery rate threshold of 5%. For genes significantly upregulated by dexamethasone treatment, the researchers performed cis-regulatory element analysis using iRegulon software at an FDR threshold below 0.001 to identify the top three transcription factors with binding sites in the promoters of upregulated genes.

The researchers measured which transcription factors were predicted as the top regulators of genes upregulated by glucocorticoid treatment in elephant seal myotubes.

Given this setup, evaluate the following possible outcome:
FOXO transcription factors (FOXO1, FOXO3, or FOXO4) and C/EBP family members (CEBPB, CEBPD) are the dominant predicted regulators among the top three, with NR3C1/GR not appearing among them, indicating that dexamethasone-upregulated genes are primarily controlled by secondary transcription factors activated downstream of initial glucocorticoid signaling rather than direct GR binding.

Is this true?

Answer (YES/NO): NO